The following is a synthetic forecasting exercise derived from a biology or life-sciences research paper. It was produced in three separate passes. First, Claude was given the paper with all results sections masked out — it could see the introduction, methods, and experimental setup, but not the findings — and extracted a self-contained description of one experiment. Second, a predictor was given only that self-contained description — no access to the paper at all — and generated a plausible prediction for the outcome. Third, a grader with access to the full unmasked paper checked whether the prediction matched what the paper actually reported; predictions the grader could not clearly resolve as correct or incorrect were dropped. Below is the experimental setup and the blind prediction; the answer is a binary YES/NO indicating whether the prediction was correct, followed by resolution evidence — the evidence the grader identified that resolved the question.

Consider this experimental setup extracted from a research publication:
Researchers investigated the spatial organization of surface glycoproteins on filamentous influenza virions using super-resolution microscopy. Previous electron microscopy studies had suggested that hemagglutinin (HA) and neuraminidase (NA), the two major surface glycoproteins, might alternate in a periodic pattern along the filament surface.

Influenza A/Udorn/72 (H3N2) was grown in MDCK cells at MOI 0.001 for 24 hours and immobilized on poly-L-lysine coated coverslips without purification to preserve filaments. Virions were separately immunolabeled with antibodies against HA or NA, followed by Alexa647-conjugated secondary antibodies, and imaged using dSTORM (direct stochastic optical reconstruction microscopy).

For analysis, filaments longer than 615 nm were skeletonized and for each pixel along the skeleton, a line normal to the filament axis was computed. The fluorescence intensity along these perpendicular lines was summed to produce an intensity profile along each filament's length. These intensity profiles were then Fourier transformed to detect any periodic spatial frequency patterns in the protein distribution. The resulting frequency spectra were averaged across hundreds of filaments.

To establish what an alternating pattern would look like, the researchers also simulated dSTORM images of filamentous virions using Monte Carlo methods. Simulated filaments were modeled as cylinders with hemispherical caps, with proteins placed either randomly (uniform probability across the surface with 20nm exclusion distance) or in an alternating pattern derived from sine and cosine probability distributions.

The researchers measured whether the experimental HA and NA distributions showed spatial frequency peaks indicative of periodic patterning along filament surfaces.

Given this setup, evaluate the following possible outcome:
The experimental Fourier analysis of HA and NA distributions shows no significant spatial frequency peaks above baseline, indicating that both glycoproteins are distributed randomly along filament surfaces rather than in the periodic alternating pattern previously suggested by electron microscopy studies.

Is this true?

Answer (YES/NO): YES